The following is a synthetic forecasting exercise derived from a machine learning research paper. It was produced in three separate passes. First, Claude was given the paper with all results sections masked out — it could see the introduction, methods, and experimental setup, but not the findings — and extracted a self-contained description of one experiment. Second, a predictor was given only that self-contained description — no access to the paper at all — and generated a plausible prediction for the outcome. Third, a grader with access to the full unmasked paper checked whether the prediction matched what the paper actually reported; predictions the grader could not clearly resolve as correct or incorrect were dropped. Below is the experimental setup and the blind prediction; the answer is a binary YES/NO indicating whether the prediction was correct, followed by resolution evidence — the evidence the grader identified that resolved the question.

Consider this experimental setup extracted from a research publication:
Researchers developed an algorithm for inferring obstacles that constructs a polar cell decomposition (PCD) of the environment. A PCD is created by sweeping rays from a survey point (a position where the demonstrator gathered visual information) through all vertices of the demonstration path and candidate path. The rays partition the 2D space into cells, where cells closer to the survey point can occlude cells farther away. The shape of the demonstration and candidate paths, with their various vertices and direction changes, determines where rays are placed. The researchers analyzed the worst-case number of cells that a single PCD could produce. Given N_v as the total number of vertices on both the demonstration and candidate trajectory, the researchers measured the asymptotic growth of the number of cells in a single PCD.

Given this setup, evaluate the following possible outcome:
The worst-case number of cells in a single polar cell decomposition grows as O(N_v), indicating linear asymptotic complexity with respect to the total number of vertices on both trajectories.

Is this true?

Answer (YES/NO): YES